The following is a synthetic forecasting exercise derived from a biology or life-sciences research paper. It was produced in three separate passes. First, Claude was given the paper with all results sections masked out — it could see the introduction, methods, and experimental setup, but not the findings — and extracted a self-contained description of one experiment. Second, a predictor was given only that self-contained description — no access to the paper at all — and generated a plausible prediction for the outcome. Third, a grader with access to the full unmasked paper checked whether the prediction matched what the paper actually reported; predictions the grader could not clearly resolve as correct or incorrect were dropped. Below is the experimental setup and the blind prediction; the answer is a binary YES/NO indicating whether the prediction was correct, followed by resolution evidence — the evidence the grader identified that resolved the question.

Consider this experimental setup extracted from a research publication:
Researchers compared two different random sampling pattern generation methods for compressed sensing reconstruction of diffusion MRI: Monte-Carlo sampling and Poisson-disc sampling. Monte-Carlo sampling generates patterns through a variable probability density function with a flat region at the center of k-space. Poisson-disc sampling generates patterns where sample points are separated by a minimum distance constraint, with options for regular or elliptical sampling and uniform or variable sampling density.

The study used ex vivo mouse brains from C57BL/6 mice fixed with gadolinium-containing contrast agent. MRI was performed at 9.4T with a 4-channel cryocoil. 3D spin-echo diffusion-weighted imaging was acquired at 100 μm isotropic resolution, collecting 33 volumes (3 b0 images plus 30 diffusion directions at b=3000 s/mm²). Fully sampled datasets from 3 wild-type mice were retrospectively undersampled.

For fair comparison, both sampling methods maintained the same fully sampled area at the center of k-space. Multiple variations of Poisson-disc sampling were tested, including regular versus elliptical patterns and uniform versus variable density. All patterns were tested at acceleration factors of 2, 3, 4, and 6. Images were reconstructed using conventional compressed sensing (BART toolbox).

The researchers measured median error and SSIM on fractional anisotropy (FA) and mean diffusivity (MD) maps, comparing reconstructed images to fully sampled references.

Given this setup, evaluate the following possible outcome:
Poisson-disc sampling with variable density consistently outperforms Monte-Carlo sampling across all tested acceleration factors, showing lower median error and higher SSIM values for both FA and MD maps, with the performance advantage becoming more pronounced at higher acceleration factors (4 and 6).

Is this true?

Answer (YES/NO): NO